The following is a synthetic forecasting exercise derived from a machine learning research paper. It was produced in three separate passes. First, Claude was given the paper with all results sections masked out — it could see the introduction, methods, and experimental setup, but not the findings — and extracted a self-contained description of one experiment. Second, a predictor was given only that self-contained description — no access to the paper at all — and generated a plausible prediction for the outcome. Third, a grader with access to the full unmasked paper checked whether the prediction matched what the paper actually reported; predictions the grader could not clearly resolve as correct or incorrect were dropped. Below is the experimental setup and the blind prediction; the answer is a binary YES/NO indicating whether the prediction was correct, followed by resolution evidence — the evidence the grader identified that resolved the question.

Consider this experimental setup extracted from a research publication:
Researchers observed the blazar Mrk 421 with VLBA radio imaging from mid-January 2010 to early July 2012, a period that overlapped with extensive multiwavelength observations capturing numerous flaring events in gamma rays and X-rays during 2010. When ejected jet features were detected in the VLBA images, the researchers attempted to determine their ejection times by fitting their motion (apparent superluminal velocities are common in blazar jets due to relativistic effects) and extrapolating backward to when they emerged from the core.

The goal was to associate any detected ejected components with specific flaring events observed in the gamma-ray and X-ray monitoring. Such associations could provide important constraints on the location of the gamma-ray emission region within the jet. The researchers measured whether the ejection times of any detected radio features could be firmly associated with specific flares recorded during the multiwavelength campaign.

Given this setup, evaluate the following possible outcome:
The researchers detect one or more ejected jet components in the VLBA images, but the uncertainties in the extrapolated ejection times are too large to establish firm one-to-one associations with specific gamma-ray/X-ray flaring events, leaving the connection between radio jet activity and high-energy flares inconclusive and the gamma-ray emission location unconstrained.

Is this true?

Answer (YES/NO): YES